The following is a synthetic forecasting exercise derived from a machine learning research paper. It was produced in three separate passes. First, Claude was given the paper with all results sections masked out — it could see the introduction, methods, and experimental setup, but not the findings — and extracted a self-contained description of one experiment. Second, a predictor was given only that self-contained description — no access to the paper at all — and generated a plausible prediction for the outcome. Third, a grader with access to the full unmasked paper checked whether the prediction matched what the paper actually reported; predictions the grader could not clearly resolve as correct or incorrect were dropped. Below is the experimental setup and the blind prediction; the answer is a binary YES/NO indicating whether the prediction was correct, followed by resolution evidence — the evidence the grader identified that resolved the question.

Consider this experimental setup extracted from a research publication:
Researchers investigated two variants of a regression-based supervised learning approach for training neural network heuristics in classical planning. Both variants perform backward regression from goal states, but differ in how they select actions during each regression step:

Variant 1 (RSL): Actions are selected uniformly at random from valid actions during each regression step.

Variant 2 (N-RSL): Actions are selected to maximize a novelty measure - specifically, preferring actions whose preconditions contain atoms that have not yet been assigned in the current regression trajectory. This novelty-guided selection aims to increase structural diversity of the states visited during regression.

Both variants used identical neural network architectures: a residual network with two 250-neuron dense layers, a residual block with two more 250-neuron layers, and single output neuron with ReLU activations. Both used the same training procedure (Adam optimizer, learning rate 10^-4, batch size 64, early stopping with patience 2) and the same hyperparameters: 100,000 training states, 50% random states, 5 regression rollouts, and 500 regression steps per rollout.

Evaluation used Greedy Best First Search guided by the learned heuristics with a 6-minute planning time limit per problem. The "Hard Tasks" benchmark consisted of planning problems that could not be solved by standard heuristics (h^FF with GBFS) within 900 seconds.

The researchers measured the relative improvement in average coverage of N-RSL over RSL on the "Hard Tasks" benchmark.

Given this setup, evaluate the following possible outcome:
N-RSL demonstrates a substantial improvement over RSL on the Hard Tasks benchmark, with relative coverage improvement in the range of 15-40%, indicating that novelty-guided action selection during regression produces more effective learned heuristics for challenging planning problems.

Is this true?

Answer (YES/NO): NO